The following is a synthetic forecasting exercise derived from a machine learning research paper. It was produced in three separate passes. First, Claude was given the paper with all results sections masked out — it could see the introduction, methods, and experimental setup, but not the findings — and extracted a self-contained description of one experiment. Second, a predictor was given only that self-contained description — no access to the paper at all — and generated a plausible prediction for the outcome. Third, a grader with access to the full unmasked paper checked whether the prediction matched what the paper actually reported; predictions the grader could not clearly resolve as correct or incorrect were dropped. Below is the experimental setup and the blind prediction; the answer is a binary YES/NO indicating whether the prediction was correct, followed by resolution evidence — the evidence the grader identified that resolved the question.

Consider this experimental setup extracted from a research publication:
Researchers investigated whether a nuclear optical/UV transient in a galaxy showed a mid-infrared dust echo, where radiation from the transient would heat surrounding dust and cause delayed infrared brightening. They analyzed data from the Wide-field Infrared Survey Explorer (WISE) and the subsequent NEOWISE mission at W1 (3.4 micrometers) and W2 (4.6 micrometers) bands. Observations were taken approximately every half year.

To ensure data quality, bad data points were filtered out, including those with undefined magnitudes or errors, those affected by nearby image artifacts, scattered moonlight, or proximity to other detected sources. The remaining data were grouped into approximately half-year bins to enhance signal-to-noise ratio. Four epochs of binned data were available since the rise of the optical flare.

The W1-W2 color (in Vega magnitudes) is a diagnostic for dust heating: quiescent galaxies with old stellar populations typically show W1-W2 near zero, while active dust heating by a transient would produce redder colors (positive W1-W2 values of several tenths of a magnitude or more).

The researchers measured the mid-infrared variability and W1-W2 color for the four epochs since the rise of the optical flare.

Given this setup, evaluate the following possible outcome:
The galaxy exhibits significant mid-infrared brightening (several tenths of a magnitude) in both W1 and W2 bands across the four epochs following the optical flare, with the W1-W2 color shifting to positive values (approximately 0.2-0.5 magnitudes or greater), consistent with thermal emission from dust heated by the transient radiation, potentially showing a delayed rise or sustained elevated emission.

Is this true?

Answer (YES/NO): NO